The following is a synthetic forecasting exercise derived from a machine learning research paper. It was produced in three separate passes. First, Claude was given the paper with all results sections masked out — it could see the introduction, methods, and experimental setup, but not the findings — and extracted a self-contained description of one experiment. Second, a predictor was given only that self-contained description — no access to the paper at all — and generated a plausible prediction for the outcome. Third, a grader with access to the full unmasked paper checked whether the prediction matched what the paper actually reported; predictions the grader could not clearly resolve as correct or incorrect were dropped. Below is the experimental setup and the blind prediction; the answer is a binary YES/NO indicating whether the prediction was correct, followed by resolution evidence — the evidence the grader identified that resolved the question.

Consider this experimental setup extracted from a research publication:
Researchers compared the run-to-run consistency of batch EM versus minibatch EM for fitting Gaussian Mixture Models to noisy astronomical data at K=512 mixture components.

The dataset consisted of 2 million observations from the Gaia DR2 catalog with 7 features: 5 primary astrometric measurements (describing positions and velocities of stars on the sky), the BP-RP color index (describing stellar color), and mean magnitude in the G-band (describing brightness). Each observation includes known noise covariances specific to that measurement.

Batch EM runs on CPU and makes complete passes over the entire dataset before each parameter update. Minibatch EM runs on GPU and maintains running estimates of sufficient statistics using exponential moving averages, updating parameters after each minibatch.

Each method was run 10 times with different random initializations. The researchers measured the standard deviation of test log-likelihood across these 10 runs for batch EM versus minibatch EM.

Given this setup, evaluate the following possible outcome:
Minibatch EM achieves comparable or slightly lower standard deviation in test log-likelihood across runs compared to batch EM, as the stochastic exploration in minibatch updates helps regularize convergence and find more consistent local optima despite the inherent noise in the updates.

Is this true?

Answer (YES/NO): YES